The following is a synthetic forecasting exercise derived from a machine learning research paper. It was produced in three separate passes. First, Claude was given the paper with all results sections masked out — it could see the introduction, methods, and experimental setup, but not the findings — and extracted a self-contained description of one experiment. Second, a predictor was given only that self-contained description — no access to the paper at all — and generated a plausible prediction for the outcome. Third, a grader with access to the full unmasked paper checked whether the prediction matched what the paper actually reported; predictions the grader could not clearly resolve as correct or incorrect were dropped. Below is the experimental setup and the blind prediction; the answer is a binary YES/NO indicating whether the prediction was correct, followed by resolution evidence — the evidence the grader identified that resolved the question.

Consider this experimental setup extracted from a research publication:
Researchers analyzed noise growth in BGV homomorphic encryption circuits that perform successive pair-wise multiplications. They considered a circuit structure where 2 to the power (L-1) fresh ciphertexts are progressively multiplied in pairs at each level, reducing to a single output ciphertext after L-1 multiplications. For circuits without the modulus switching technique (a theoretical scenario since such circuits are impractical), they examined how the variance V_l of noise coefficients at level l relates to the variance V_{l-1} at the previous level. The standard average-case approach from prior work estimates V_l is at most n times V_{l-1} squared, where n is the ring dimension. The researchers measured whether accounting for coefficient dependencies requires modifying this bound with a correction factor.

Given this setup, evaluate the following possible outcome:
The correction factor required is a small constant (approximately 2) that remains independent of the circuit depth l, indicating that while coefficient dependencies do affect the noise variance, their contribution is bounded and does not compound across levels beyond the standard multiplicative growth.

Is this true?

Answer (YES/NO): NO